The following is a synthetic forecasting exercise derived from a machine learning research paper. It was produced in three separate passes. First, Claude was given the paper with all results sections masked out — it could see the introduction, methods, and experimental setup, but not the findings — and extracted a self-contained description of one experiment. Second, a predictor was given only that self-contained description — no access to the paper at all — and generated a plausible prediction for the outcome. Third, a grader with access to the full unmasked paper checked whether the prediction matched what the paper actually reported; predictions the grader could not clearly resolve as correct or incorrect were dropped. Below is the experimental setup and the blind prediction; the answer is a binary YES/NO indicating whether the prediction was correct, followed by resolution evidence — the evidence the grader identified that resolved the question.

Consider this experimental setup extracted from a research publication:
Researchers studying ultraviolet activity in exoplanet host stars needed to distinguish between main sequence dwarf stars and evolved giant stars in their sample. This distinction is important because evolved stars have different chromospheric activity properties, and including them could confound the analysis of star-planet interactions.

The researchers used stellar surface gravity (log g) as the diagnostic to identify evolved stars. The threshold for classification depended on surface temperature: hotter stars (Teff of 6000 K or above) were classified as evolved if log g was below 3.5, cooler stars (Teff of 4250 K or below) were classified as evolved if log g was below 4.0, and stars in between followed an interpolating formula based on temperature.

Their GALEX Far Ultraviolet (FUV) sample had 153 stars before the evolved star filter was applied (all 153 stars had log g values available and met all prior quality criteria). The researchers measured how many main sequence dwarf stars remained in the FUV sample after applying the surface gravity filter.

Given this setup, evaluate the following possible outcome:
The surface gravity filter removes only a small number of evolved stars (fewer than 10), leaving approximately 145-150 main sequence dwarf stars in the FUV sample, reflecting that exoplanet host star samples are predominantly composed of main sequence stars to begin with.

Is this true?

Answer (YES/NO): NO